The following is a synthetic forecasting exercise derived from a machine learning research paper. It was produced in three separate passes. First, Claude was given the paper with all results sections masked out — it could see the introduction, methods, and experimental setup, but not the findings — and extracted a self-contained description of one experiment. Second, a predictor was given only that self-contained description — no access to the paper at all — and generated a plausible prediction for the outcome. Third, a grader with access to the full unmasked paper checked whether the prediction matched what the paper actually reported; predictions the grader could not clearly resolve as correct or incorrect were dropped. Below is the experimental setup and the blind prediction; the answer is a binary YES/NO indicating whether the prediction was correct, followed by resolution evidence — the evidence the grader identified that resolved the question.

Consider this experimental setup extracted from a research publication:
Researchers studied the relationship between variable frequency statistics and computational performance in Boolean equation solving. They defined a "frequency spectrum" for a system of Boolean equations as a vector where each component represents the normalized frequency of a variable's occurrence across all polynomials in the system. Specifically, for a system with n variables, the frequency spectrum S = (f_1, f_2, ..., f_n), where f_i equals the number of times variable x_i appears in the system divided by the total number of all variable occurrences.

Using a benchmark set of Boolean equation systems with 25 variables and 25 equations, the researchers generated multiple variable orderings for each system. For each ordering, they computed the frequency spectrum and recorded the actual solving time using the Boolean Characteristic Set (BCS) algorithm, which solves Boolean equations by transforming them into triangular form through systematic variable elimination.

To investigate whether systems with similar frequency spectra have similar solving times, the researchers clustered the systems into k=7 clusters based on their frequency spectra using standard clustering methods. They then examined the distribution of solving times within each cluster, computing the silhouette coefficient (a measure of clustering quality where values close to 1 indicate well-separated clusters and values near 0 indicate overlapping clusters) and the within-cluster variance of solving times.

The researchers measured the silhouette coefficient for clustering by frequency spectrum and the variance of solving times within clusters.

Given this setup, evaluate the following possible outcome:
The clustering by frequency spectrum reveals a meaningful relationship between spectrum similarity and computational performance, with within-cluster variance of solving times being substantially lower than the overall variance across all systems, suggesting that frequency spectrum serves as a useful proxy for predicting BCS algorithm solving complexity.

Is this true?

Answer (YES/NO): NO